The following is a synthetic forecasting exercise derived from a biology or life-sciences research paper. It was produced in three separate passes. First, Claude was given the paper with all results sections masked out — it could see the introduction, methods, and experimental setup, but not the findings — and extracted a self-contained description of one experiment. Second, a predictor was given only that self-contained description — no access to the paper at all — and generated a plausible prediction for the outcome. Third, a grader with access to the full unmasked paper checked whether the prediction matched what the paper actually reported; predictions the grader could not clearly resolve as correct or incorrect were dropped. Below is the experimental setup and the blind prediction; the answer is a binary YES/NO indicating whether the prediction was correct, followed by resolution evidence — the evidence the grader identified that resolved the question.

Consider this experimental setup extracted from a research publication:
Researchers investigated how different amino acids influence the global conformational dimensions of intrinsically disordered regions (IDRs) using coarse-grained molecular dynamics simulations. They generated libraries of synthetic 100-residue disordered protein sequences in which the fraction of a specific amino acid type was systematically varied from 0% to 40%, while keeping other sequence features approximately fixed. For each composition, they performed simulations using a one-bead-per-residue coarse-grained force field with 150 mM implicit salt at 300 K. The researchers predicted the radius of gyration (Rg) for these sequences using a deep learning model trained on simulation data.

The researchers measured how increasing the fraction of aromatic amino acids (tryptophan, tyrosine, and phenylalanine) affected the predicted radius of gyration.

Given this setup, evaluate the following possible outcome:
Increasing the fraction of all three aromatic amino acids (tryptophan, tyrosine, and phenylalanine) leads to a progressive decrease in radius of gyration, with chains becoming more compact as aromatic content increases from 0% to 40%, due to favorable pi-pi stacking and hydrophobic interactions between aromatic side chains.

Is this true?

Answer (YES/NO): YES